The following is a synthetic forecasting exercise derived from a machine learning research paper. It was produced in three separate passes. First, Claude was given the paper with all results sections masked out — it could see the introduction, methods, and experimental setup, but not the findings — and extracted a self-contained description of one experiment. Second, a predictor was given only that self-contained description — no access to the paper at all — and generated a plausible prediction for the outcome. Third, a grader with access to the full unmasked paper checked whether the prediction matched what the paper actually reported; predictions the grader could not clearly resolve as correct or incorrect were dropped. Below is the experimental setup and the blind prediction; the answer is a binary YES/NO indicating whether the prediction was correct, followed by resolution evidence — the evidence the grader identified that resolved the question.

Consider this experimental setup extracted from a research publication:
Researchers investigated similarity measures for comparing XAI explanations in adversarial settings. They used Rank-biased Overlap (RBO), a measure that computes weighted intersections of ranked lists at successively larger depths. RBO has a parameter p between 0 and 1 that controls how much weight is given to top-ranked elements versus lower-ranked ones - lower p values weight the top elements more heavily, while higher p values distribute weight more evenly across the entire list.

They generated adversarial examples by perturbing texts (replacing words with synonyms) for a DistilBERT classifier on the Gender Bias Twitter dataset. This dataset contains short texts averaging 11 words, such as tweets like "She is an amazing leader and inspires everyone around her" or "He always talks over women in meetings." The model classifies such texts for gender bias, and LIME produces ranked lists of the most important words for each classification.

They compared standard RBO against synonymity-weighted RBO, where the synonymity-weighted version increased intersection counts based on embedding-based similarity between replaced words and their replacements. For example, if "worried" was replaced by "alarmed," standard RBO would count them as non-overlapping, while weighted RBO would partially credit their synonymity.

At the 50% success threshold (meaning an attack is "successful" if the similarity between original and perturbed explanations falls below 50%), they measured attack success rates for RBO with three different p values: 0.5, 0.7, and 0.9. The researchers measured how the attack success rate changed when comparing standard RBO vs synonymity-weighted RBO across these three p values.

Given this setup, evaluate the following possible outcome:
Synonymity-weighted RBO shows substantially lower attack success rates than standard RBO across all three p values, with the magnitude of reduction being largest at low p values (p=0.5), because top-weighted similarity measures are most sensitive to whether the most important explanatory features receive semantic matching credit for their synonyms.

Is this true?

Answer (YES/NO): NO